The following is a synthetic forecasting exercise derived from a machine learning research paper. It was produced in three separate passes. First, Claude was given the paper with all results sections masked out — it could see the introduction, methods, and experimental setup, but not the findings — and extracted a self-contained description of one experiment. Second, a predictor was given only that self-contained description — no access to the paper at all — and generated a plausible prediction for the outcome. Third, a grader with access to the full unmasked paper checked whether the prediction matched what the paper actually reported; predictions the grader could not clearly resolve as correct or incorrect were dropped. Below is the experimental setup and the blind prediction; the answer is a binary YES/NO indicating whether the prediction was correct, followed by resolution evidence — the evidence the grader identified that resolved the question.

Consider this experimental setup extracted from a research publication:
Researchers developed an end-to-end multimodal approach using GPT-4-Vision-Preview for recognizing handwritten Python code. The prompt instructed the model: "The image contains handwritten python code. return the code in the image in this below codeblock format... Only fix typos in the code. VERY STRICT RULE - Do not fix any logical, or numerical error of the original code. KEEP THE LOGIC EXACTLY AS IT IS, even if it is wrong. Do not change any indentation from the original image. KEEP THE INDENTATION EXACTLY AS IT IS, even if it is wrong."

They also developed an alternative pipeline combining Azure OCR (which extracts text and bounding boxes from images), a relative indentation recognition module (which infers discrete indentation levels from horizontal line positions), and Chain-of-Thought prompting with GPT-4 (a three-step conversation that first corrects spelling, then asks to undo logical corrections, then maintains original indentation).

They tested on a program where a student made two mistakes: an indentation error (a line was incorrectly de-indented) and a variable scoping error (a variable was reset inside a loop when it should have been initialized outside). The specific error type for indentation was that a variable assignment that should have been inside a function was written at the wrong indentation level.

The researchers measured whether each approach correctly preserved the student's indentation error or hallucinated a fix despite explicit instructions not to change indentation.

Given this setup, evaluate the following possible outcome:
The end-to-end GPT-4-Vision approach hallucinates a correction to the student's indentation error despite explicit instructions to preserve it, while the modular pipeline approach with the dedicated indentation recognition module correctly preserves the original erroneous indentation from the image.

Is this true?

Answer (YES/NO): YES